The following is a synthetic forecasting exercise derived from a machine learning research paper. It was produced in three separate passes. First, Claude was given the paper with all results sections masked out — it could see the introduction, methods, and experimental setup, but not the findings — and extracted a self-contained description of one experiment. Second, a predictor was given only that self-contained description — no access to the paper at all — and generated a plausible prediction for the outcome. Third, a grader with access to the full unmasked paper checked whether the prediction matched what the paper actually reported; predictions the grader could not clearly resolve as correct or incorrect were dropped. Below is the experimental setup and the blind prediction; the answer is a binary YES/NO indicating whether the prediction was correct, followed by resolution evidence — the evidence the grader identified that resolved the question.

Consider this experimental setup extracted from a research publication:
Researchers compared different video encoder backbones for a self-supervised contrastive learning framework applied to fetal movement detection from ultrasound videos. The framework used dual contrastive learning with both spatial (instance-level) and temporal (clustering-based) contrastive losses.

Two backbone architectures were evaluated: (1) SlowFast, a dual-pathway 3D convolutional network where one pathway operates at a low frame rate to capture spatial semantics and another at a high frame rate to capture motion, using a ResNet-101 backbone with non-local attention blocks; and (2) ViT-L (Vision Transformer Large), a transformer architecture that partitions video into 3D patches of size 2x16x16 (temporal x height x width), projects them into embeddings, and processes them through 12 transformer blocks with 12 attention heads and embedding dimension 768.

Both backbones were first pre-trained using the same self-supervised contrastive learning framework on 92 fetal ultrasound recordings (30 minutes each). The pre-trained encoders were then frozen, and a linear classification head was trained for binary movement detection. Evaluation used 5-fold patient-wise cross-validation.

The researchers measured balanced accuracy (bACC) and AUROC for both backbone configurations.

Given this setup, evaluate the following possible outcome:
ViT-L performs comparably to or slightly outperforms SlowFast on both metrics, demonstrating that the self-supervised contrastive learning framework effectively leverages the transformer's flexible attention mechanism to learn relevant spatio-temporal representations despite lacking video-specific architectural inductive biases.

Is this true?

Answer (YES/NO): NO